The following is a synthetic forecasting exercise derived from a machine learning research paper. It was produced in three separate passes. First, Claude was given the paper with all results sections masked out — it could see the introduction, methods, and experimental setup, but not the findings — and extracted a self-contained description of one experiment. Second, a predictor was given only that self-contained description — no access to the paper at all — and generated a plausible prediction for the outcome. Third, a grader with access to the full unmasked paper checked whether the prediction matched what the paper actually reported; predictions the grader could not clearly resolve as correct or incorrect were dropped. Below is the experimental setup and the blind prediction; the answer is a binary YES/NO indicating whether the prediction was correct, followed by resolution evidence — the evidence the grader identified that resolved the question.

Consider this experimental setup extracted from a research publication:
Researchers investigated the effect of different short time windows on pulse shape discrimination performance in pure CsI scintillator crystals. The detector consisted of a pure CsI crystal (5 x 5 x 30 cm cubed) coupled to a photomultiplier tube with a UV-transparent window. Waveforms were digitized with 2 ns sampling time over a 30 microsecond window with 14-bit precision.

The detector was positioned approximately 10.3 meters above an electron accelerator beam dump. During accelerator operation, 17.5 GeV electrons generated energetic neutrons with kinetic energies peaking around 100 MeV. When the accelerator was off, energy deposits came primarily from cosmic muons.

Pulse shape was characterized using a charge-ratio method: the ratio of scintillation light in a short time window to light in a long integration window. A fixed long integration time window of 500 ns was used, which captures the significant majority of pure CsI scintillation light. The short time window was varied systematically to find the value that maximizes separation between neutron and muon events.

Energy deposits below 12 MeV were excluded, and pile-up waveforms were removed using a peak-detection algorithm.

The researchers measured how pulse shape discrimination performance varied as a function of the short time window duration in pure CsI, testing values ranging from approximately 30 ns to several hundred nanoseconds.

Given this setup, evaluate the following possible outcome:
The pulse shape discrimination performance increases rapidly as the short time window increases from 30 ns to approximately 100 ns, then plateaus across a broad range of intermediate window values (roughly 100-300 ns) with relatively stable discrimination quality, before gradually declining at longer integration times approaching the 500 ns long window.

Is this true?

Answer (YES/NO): NO